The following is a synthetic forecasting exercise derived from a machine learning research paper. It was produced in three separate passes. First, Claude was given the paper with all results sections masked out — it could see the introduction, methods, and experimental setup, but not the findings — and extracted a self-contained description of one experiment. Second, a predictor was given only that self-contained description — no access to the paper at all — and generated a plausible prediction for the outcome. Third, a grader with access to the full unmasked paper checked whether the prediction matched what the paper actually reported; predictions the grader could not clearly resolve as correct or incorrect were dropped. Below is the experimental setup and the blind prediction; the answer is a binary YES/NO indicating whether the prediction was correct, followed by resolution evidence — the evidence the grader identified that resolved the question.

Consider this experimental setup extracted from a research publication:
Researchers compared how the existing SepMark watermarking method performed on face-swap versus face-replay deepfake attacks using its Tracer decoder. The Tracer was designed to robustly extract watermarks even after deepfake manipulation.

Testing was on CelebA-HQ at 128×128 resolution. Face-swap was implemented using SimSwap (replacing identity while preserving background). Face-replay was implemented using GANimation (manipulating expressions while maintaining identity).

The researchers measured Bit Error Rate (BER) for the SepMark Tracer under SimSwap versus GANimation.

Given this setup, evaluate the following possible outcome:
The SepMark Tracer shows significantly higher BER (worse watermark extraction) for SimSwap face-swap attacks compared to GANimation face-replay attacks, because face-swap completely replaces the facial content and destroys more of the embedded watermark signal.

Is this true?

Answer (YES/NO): YES